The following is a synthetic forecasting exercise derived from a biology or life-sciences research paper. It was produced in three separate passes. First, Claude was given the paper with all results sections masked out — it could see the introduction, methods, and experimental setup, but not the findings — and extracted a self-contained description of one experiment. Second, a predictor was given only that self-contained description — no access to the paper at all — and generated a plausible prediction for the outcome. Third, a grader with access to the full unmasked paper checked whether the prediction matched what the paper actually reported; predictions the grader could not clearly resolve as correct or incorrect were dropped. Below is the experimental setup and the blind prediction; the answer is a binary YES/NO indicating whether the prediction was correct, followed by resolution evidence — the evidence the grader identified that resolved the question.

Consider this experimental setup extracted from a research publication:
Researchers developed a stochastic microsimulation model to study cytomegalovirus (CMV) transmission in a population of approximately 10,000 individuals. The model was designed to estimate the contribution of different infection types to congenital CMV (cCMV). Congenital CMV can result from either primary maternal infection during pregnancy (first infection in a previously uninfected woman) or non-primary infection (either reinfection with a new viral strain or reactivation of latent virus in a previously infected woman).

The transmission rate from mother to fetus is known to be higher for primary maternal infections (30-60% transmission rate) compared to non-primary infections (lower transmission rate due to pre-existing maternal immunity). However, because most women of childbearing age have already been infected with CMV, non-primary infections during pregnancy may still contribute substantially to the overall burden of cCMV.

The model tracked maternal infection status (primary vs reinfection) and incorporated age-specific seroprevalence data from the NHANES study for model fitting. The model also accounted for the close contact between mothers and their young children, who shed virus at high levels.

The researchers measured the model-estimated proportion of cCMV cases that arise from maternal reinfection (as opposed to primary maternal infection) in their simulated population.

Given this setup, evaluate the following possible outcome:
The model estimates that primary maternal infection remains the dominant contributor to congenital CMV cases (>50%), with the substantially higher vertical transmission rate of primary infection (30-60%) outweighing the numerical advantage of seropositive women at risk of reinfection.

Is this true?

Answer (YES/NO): NO